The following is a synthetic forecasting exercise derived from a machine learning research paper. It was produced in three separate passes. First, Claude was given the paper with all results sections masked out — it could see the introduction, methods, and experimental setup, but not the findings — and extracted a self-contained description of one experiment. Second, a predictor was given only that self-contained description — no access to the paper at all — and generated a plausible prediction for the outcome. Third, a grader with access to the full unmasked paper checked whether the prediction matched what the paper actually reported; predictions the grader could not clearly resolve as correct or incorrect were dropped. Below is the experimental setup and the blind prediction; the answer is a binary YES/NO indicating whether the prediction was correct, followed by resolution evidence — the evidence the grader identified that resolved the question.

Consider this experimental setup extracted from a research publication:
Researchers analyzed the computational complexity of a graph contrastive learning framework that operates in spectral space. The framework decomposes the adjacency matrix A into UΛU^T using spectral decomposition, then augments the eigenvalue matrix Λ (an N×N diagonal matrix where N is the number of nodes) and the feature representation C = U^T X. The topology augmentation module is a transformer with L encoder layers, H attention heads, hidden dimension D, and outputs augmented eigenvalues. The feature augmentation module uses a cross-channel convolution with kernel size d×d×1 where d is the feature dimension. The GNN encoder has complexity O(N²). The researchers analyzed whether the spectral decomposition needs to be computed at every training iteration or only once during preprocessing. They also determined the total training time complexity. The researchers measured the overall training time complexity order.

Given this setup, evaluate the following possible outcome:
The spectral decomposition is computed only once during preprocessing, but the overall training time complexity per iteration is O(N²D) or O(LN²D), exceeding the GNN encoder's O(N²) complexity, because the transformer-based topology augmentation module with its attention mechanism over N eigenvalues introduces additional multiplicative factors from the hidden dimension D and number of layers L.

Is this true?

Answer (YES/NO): NO